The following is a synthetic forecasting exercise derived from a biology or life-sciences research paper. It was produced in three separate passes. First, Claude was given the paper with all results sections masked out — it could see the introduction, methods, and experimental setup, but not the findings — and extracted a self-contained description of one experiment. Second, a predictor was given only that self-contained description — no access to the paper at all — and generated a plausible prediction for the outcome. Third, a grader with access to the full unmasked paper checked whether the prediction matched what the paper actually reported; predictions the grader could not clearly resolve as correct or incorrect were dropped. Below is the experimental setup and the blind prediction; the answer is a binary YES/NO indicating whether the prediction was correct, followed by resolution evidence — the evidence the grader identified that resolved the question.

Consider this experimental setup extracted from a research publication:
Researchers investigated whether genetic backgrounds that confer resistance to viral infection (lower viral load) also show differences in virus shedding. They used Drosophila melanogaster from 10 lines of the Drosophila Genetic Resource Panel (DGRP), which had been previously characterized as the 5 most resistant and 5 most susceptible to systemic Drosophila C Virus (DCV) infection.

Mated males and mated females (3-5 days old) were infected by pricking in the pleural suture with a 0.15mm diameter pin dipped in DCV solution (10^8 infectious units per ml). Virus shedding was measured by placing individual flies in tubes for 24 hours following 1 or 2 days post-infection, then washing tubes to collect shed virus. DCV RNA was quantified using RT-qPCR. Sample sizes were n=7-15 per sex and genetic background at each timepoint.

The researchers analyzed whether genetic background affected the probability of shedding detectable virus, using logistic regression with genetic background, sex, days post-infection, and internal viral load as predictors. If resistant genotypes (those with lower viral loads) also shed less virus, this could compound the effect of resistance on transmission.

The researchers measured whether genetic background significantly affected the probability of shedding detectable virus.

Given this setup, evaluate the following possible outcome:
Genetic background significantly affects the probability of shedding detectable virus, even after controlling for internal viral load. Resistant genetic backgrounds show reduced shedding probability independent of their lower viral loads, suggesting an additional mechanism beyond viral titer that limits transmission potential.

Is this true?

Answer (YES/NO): NO